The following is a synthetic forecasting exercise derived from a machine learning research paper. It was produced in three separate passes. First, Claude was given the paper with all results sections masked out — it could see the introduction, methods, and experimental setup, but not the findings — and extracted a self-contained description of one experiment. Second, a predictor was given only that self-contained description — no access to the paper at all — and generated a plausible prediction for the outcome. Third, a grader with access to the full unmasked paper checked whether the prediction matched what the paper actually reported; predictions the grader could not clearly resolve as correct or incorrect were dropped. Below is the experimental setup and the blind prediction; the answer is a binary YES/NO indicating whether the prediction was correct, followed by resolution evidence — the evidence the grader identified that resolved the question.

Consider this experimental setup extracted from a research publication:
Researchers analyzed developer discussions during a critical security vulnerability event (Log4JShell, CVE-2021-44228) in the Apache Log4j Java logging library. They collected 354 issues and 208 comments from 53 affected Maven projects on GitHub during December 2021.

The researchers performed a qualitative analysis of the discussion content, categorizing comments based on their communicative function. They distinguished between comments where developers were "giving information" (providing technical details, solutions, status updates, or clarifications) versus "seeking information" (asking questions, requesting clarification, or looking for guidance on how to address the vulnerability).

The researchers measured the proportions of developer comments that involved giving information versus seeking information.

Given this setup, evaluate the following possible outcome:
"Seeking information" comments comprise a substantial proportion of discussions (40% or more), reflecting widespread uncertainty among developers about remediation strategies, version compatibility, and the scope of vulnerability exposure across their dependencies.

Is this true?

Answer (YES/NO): NO